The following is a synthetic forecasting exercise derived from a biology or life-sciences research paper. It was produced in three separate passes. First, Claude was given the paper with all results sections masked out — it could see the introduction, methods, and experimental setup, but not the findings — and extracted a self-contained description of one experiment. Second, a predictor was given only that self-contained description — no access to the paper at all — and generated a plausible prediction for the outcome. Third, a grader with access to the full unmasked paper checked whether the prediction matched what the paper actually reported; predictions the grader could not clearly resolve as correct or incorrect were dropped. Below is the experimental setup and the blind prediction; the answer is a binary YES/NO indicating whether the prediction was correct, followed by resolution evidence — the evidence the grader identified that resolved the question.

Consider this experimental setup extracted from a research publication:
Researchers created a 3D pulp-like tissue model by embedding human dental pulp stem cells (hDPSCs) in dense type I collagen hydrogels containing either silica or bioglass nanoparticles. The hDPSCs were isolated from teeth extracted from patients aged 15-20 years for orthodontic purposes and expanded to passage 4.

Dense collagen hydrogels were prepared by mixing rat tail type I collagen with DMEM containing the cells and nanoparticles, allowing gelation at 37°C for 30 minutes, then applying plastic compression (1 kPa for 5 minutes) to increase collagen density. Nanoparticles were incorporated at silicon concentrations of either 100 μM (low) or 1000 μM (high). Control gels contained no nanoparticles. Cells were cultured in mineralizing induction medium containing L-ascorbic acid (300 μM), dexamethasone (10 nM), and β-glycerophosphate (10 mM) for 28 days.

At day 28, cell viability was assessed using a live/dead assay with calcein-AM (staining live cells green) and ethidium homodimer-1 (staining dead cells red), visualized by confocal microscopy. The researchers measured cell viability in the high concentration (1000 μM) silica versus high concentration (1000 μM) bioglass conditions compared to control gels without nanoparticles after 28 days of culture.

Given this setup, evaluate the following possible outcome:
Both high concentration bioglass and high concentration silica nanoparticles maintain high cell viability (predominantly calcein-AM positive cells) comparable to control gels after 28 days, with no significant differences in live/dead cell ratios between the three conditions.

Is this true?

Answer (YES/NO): YES